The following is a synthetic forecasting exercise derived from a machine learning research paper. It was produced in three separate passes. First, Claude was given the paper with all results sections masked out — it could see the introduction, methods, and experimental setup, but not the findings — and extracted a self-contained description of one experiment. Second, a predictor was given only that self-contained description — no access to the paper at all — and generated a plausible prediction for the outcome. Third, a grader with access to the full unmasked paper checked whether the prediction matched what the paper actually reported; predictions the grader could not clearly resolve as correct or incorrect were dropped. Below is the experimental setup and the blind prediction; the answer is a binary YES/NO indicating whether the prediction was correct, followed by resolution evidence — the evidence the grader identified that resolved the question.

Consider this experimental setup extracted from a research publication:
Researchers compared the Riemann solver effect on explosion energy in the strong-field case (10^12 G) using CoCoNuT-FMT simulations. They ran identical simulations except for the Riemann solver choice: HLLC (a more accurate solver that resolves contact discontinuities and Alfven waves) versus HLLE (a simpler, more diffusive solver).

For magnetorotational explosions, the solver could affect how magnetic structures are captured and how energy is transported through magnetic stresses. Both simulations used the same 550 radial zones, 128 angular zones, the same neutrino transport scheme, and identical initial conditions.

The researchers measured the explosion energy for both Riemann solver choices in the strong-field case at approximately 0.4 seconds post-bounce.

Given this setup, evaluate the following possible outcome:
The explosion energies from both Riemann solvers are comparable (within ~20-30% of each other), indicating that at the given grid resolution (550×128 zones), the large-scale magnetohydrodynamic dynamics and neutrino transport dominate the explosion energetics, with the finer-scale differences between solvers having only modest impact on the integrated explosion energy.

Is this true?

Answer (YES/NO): YES